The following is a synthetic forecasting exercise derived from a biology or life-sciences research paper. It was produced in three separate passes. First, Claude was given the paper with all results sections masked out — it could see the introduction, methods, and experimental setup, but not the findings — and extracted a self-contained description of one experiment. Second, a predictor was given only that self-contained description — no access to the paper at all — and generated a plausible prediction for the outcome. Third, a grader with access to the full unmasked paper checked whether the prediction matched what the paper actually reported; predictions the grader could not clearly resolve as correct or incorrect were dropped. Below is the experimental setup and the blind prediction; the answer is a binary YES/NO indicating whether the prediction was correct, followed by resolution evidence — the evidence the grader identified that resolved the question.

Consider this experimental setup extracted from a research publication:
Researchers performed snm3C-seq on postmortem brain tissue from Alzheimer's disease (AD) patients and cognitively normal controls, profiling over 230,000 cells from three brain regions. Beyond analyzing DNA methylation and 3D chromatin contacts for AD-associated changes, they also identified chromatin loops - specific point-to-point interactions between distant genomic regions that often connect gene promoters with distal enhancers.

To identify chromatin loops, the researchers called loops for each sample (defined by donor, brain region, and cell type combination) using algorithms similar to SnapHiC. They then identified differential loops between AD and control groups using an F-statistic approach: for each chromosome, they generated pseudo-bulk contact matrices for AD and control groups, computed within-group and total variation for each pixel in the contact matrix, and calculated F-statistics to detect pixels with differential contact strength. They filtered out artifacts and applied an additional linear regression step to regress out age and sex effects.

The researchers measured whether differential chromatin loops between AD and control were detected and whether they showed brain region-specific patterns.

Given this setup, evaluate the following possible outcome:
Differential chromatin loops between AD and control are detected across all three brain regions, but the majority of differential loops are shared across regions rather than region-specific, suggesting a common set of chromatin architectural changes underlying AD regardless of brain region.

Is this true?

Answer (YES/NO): NO